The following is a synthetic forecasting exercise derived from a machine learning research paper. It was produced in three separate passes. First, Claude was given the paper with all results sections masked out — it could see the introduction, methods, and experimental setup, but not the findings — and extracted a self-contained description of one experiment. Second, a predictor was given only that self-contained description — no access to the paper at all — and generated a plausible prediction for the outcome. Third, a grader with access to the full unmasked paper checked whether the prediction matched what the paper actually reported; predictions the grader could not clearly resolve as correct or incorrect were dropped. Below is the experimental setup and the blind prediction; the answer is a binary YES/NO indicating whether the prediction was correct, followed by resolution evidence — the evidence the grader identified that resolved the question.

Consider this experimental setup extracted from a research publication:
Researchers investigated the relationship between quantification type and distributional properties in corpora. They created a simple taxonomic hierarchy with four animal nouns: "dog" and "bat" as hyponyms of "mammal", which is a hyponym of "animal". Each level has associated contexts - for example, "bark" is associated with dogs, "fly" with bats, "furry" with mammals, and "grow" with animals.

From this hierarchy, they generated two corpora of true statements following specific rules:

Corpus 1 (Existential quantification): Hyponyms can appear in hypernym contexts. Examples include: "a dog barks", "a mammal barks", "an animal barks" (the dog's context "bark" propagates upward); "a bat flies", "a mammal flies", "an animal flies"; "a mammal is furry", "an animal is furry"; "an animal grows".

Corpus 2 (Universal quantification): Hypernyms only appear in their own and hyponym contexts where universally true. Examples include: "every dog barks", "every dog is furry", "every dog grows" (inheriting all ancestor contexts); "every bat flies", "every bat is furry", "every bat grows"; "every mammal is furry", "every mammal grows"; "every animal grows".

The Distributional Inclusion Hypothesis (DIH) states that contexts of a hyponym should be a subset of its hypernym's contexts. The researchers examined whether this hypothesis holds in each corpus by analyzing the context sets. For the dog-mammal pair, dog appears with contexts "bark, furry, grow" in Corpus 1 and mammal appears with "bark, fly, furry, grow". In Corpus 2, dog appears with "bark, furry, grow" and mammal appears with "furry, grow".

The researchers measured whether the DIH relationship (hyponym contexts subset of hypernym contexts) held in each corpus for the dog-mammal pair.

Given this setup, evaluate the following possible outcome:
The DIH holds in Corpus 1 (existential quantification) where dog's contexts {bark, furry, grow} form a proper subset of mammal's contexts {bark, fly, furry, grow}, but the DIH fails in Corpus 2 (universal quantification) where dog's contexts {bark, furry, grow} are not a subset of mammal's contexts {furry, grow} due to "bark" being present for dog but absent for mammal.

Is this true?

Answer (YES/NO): NO